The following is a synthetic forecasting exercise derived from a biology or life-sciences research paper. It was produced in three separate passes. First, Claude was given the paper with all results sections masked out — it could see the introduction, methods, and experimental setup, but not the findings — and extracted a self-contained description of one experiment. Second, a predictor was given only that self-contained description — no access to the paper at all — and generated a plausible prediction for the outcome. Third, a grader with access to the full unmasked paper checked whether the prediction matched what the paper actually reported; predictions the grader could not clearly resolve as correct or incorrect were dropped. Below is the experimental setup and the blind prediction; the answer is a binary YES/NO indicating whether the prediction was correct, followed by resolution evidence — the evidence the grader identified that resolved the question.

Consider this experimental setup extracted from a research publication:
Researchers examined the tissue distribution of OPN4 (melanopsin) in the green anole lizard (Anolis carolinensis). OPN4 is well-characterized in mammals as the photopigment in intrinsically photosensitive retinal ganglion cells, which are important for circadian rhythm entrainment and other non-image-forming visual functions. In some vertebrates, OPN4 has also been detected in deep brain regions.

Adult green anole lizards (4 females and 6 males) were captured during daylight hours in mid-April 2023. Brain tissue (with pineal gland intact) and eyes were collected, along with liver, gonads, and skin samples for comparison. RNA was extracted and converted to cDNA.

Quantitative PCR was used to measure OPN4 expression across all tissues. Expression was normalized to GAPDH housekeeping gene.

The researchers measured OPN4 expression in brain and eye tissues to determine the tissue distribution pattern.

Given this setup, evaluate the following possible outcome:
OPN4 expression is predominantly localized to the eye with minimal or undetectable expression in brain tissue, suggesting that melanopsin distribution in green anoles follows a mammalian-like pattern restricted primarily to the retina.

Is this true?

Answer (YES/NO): NO